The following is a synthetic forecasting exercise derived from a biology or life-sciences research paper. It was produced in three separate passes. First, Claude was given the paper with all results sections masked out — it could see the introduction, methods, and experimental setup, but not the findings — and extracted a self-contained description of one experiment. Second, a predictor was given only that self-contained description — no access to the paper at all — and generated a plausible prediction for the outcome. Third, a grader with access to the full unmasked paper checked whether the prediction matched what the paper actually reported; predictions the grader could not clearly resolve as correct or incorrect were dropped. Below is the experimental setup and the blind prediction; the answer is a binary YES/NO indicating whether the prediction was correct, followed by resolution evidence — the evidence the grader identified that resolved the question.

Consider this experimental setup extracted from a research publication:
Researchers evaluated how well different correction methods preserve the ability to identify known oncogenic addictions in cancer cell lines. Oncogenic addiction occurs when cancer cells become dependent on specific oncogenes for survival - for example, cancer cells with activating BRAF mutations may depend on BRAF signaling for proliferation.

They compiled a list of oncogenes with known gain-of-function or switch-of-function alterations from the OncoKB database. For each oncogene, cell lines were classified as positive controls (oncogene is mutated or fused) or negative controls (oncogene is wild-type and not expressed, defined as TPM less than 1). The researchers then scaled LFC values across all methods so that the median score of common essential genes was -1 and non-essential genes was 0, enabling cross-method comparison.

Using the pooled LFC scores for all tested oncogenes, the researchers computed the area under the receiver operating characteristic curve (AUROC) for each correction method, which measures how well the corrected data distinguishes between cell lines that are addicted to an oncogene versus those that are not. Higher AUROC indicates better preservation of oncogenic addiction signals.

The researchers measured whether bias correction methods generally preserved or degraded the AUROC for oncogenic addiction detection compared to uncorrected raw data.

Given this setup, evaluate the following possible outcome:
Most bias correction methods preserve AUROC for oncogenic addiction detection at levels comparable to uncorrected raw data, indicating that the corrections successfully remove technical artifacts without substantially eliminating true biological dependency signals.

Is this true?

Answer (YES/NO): NO